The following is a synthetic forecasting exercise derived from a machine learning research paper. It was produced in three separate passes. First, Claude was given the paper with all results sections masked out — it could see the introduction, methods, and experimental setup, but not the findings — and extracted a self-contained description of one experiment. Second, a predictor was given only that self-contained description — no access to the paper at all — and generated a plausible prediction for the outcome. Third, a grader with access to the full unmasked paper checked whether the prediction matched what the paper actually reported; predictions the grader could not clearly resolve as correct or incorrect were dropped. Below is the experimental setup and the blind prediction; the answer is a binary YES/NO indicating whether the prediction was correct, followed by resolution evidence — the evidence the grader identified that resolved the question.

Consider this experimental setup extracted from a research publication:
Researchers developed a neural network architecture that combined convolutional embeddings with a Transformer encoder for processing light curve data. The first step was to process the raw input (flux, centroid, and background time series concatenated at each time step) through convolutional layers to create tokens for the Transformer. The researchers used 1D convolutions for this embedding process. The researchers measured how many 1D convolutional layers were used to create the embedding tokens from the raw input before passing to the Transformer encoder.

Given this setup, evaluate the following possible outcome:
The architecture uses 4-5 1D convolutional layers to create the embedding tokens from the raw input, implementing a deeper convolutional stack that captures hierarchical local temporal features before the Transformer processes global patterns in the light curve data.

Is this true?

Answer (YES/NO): NO